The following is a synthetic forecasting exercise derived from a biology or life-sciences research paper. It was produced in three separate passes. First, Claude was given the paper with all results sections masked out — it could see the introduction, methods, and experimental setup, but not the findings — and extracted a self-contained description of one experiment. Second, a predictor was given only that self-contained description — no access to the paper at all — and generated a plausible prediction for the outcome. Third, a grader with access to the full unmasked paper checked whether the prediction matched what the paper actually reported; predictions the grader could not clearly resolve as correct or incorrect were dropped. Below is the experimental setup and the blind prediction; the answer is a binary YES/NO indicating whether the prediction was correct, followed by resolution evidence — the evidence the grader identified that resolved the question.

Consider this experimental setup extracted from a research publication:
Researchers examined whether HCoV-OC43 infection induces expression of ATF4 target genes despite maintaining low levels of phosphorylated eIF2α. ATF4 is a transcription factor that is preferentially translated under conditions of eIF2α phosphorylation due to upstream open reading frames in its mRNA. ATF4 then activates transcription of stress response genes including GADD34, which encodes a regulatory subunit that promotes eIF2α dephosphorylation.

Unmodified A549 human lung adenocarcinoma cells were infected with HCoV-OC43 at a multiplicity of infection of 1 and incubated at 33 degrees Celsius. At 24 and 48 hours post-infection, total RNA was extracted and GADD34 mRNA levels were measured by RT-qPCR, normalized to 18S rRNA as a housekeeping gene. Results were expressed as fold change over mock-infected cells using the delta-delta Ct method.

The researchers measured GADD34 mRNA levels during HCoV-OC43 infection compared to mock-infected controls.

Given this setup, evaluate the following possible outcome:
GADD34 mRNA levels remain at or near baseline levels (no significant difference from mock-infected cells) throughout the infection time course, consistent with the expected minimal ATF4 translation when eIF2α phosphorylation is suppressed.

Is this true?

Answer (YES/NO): NO